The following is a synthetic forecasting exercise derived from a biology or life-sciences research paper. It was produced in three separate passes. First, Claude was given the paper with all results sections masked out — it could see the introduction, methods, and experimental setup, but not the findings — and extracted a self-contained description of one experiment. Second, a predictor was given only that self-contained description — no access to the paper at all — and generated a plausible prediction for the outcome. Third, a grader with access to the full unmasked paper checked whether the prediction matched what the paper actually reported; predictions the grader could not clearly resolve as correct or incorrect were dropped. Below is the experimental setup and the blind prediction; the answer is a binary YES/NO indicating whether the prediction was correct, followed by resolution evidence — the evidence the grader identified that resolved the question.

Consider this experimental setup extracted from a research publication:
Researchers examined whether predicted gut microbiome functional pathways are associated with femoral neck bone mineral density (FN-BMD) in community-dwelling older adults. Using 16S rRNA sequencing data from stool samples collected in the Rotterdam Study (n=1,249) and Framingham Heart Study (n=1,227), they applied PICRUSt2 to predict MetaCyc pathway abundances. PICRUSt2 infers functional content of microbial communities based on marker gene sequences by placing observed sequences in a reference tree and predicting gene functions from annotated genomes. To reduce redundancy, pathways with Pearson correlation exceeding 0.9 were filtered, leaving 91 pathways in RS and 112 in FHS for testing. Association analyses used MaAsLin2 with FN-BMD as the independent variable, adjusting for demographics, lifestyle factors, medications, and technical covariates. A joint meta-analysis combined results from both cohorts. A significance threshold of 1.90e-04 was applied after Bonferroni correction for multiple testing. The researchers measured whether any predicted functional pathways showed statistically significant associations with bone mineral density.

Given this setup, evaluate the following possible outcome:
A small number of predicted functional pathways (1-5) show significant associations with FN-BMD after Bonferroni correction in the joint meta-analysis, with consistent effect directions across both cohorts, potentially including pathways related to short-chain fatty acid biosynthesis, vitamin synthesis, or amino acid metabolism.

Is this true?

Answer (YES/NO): NO